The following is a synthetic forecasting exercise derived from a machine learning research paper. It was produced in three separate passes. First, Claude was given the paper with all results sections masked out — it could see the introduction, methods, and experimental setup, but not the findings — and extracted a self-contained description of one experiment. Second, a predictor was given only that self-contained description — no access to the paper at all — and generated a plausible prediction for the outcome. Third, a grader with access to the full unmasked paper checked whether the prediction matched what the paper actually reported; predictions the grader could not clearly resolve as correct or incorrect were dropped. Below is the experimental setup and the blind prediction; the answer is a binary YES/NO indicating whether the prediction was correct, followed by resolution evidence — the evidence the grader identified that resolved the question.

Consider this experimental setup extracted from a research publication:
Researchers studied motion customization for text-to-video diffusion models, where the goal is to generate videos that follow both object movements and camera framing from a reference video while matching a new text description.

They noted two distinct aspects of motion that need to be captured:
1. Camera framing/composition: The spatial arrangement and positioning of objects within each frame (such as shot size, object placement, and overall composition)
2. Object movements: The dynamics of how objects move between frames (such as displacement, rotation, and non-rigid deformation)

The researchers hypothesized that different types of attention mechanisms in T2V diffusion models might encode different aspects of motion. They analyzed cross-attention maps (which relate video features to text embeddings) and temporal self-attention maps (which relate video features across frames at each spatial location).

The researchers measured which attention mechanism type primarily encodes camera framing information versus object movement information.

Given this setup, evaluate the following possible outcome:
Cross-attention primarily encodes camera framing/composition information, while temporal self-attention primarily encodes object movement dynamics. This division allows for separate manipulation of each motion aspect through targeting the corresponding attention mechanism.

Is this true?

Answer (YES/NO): YES